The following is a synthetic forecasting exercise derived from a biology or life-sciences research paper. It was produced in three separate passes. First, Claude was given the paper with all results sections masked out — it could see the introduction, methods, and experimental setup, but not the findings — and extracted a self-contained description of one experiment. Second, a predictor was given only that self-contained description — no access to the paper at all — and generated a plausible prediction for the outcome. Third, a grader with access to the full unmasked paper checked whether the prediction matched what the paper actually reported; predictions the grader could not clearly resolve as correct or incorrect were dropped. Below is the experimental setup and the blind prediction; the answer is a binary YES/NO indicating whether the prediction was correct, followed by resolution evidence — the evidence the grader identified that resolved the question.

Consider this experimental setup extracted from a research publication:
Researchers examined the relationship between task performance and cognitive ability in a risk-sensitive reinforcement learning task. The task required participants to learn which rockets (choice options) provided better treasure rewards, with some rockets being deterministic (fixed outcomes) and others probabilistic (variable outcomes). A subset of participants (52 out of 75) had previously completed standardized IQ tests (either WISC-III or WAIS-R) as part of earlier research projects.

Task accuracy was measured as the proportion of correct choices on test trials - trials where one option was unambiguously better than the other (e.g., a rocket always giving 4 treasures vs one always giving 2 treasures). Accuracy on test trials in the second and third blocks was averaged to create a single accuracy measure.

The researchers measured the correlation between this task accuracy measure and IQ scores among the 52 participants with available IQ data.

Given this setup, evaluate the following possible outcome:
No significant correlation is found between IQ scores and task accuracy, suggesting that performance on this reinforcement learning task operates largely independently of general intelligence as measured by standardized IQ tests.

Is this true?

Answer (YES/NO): NO